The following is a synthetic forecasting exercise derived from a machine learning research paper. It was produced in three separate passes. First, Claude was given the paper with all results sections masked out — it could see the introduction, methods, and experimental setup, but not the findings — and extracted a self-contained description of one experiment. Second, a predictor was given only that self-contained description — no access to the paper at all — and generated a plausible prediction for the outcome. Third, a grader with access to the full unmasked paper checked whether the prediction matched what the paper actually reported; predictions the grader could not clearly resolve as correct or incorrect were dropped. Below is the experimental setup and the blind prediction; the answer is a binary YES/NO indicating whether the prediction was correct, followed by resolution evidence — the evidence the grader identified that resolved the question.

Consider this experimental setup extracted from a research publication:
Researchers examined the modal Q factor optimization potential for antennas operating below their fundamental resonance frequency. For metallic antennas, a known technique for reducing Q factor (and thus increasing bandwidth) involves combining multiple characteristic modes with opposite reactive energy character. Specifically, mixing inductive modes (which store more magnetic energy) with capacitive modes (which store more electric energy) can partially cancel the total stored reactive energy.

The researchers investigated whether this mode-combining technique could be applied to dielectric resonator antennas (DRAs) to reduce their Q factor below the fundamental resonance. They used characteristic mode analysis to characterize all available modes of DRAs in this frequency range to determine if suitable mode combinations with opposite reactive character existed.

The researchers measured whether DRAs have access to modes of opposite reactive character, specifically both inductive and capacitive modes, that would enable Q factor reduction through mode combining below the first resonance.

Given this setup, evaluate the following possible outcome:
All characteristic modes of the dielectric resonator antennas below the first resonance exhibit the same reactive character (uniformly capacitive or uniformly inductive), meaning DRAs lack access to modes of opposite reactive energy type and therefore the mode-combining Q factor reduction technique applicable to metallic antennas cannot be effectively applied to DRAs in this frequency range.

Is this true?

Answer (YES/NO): YES